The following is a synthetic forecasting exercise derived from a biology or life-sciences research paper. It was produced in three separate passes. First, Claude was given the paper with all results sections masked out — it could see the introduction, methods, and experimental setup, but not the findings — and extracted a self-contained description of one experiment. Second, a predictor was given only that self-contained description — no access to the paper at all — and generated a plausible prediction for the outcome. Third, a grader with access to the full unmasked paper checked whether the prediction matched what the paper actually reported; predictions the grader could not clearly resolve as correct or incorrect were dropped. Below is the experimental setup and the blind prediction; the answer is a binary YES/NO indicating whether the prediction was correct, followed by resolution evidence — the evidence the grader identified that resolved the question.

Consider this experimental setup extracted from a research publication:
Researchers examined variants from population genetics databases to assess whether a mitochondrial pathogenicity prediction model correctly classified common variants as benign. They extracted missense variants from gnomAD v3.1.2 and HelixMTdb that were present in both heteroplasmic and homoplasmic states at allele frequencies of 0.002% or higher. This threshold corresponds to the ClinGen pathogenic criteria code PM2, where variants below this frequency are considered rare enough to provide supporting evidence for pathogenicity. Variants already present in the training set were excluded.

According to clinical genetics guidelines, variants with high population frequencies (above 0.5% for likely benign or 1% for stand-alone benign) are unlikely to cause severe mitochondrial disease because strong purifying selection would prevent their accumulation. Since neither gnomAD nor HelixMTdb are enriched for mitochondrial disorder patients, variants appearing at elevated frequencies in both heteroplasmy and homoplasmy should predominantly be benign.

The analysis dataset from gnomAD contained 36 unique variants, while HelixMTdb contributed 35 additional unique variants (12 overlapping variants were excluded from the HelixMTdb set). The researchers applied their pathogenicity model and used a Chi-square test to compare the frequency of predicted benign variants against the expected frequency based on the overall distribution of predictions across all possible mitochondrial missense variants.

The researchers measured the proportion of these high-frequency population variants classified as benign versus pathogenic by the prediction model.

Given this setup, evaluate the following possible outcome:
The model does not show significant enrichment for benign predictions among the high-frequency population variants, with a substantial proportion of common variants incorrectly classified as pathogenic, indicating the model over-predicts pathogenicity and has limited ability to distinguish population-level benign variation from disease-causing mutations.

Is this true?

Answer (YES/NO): NO